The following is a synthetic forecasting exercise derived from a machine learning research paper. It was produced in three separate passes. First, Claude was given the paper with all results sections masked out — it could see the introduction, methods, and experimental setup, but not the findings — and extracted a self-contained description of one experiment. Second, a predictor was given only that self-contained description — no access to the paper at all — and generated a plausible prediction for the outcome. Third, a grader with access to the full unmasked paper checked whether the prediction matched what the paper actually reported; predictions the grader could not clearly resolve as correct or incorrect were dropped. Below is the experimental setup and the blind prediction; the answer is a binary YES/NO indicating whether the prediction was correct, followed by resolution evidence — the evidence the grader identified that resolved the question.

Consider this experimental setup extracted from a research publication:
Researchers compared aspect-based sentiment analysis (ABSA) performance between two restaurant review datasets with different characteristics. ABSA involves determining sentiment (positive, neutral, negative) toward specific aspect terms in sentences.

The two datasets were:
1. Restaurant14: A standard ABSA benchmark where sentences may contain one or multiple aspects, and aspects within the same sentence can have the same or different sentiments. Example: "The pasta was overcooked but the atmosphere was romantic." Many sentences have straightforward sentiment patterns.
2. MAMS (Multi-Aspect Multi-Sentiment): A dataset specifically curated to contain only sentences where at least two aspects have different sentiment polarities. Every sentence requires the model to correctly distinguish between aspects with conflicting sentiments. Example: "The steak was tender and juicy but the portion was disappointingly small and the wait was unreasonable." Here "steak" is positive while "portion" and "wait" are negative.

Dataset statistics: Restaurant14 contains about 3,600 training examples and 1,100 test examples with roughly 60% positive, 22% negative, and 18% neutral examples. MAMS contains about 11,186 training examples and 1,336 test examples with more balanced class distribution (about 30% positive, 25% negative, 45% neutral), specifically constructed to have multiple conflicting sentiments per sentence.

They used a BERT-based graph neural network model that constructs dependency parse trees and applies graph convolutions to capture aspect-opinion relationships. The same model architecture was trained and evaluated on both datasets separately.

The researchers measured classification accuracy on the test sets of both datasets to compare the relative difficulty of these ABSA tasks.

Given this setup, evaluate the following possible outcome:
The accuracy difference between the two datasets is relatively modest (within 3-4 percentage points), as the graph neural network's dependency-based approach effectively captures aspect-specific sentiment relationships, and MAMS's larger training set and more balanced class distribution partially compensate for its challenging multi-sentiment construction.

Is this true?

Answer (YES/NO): NO